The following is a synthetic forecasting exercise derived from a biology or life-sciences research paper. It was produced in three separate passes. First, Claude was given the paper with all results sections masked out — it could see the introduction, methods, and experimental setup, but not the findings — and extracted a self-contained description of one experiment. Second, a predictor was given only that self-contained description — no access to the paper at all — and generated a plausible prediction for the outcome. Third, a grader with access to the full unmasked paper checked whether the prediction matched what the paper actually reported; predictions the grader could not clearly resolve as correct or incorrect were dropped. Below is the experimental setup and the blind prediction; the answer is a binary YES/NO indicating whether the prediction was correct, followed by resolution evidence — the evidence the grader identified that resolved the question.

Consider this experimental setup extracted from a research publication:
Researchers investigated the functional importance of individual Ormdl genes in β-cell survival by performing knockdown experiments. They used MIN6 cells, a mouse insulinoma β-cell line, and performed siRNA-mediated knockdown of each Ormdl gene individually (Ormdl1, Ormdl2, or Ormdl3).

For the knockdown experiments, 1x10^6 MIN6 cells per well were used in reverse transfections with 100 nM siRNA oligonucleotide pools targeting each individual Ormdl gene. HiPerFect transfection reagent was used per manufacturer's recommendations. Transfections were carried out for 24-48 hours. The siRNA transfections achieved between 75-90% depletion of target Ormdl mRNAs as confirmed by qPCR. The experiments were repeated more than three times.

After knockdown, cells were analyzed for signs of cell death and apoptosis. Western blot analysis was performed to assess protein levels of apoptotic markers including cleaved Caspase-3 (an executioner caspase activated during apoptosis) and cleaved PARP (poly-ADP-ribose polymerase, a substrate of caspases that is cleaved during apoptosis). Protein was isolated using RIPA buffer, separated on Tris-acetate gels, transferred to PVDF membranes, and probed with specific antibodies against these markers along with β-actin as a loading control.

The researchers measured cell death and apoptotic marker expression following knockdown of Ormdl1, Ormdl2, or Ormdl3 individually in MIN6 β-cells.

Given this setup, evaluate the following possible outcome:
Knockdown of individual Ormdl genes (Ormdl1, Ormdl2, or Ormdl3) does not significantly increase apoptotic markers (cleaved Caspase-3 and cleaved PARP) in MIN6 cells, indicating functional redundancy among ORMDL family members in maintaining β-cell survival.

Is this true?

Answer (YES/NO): NO